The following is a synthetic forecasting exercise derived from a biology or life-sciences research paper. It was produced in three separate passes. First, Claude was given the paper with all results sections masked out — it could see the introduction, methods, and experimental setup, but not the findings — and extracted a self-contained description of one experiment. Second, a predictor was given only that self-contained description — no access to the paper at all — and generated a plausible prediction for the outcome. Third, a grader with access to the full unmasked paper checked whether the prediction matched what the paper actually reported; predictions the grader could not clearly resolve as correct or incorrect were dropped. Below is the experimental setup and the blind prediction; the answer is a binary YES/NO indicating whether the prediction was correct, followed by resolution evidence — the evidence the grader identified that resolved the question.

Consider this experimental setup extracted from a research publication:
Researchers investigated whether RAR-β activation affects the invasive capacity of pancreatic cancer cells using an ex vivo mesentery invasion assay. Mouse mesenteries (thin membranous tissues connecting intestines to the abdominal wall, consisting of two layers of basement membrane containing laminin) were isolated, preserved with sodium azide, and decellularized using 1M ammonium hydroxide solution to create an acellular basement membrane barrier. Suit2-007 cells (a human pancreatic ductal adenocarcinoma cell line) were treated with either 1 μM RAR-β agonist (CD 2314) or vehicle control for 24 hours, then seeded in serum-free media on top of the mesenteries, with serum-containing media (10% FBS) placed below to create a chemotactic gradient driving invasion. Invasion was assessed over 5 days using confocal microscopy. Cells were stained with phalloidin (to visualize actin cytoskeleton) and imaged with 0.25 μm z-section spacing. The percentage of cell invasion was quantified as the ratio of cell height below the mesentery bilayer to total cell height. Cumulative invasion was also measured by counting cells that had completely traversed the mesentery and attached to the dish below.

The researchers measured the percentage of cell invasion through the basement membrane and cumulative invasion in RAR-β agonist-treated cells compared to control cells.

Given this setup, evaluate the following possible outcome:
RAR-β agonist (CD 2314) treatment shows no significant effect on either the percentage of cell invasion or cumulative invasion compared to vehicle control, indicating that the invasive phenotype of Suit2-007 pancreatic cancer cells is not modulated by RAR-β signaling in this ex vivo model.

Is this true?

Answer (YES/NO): NO